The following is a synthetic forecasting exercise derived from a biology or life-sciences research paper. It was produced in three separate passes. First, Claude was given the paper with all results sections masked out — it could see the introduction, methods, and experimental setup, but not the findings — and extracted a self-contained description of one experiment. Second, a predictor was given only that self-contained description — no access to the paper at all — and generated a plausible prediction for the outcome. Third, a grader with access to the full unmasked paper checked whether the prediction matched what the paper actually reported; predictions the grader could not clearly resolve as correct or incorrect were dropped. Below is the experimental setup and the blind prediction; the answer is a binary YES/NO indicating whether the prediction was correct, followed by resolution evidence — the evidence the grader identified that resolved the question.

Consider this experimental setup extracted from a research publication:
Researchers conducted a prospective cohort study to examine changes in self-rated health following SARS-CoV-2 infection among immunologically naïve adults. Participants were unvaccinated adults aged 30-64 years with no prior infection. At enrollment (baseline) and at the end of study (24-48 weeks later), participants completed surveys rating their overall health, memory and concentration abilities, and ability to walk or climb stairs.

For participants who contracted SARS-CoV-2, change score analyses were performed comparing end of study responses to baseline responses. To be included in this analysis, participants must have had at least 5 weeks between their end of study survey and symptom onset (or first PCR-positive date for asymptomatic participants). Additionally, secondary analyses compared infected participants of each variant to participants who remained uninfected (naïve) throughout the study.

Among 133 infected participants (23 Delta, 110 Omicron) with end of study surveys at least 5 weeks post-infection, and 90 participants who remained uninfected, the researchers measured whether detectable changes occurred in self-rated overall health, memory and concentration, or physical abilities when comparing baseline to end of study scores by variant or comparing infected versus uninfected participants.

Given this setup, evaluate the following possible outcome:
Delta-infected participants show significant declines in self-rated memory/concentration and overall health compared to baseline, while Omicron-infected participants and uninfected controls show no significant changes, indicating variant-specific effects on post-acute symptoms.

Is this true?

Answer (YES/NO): NO